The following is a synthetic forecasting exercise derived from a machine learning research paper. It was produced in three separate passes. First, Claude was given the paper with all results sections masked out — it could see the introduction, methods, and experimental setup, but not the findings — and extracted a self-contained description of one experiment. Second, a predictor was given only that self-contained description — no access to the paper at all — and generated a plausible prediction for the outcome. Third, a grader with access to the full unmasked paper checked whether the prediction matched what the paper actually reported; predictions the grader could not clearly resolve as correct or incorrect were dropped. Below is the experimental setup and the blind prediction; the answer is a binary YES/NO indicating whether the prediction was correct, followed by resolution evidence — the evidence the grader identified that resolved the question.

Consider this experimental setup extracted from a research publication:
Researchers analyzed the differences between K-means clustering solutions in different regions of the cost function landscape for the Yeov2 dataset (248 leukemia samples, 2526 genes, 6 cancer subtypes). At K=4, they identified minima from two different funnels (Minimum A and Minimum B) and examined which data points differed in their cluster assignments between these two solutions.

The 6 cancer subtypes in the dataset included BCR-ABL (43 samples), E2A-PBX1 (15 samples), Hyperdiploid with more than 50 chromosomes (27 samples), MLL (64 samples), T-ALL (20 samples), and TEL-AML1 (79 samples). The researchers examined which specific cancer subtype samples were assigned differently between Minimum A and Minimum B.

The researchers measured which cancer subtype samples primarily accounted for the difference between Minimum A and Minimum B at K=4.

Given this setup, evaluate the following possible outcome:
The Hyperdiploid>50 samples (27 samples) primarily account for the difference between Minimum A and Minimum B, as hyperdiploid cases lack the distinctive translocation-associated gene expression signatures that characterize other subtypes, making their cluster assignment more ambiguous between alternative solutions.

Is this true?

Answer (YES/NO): NO